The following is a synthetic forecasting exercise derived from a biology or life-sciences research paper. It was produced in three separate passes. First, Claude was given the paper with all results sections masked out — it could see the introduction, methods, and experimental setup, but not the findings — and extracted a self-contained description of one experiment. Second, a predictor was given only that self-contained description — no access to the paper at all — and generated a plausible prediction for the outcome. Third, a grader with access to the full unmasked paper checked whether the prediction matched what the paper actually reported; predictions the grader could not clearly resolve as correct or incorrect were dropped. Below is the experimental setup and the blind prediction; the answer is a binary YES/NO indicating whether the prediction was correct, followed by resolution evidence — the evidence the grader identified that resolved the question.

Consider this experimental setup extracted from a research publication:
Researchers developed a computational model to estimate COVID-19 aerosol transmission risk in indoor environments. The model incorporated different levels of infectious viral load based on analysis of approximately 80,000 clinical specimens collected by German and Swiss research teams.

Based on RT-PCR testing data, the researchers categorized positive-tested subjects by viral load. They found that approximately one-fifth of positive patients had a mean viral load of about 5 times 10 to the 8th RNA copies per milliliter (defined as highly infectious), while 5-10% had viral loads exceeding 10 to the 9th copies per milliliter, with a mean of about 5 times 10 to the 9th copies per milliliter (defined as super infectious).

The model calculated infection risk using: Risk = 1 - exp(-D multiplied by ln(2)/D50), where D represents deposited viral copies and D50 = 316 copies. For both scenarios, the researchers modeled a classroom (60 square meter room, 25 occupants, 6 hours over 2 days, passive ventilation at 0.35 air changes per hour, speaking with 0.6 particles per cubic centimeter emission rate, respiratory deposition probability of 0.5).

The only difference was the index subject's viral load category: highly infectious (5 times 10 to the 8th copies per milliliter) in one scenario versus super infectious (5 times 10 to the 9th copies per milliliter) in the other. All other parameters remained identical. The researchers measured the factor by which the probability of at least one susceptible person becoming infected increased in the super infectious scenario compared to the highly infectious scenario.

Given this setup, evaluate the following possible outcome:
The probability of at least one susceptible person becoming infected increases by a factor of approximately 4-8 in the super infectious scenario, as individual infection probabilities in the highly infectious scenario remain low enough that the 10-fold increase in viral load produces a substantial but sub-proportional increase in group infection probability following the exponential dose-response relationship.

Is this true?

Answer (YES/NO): NO